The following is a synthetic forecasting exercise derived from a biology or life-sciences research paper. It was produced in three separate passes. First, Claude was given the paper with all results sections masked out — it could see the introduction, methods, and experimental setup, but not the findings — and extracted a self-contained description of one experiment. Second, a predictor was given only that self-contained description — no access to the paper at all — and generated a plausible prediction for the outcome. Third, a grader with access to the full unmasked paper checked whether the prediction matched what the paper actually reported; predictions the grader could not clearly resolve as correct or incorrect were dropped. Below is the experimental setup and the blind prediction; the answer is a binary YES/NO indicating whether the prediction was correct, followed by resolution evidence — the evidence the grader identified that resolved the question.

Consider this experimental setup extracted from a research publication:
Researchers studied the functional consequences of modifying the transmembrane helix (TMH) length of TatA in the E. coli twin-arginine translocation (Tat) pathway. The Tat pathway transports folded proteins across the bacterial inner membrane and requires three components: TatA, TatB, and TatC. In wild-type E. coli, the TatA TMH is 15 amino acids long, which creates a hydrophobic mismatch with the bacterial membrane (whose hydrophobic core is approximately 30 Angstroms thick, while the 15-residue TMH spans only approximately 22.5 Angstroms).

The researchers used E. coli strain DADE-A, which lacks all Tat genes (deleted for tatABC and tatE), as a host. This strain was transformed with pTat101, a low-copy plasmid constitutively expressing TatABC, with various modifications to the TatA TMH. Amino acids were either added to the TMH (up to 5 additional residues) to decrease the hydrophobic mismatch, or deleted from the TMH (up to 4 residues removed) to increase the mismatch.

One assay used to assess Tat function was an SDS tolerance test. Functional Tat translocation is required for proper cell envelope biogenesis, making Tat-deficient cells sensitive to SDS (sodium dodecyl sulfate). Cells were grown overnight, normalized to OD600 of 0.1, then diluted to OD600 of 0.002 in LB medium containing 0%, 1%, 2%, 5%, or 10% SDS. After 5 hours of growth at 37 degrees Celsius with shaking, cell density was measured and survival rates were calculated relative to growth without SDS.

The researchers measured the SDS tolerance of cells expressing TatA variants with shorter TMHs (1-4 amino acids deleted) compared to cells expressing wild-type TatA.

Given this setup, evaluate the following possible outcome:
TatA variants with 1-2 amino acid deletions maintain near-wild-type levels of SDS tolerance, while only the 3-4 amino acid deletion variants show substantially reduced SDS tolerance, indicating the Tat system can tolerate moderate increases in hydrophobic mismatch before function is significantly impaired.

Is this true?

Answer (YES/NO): NO